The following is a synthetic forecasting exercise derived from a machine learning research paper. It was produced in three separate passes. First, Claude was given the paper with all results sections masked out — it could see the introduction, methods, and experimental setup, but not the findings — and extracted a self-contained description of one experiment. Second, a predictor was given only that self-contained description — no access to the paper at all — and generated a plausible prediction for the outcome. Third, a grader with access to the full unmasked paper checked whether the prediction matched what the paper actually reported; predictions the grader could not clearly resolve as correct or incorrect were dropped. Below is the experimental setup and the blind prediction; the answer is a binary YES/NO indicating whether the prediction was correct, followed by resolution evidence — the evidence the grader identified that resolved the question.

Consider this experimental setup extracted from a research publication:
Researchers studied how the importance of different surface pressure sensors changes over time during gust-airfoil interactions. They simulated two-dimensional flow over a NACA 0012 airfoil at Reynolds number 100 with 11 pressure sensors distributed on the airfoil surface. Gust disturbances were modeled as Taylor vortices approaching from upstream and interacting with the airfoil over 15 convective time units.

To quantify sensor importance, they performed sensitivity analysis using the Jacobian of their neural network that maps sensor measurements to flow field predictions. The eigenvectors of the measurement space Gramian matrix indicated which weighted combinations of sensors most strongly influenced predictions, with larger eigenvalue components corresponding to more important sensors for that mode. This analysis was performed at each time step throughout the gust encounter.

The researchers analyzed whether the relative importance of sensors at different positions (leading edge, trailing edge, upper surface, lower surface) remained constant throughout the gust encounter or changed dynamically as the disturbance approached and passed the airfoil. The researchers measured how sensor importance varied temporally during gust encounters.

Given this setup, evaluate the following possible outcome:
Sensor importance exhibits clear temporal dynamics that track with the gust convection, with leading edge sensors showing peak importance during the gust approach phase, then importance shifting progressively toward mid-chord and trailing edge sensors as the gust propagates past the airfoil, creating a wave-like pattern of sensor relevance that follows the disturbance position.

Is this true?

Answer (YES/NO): NO